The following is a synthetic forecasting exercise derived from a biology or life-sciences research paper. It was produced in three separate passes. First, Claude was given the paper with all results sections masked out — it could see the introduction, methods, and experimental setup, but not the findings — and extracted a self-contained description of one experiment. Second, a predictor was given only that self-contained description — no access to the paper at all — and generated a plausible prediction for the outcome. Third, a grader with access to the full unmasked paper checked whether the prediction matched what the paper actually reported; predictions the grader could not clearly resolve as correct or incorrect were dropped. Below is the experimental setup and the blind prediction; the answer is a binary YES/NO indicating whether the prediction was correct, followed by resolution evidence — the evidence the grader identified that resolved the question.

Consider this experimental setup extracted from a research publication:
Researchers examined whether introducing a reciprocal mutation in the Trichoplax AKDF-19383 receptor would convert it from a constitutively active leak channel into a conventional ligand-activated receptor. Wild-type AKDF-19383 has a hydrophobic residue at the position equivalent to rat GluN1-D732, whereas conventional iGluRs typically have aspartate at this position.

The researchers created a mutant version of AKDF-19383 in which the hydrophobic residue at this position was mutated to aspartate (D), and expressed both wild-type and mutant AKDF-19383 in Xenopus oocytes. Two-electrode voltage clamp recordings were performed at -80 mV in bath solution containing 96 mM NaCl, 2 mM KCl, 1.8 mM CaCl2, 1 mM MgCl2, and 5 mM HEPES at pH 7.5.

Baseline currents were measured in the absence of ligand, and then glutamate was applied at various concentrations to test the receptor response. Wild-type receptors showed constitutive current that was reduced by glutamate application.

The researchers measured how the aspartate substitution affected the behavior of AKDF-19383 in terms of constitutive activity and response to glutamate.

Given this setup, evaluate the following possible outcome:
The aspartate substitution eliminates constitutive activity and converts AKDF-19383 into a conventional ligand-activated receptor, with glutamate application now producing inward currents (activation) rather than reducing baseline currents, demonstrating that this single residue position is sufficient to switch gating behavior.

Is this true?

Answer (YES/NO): NO